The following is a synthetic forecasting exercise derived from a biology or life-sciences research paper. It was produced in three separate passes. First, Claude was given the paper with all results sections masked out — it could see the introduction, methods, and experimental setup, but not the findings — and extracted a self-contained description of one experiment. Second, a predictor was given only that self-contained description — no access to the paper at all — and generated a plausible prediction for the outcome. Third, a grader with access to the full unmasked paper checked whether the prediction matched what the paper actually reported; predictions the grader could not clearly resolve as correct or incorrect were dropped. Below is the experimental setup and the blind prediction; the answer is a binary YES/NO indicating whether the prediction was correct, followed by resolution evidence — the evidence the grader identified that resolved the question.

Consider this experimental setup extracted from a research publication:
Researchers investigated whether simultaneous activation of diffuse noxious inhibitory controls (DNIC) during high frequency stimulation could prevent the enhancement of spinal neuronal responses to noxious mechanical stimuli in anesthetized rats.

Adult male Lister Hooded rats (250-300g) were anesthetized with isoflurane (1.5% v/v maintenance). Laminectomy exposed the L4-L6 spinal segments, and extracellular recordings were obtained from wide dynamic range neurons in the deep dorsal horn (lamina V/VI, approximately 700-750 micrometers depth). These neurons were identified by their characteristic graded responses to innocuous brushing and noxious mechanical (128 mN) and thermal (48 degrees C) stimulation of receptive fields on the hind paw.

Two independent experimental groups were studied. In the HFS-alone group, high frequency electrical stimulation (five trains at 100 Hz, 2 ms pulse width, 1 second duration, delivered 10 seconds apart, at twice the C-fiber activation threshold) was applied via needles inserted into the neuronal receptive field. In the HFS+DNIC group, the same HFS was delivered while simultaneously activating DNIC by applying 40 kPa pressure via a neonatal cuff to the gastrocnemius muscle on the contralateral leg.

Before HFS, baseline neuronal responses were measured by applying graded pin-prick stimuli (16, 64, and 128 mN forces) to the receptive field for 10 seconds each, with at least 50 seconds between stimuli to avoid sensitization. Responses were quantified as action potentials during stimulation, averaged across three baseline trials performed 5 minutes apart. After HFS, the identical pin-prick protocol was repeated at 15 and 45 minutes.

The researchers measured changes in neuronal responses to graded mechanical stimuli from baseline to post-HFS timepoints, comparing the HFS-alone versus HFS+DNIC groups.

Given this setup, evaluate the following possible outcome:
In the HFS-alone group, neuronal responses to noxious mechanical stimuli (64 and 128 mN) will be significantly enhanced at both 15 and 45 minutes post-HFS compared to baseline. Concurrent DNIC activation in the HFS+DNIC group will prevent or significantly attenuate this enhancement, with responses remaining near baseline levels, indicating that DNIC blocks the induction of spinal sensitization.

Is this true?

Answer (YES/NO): NO